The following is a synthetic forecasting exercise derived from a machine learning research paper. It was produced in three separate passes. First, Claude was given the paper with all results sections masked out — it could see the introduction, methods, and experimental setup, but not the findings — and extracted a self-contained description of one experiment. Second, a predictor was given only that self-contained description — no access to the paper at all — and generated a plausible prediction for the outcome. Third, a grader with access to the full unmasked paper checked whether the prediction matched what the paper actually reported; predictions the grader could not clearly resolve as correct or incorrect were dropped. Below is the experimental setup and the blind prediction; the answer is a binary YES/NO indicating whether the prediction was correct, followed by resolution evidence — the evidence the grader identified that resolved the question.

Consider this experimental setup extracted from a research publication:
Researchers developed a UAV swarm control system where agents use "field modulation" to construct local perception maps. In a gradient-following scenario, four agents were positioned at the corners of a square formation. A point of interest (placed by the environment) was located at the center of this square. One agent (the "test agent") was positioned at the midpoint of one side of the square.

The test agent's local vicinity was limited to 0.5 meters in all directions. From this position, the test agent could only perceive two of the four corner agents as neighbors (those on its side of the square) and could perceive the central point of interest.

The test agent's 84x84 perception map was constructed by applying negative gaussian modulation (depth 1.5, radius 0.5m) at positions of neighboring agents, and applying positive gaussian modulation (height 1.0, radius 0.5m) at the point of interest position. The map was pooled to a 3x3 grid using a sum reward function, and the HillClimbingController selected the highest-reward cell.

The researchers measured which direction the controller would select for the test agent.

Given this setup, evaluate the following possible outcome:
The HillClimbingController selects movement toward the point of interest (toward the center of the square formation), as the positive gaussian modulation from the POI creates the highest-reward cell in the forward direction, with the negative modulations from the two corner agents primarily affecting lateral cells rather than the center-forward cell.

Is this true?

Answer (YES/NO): YES